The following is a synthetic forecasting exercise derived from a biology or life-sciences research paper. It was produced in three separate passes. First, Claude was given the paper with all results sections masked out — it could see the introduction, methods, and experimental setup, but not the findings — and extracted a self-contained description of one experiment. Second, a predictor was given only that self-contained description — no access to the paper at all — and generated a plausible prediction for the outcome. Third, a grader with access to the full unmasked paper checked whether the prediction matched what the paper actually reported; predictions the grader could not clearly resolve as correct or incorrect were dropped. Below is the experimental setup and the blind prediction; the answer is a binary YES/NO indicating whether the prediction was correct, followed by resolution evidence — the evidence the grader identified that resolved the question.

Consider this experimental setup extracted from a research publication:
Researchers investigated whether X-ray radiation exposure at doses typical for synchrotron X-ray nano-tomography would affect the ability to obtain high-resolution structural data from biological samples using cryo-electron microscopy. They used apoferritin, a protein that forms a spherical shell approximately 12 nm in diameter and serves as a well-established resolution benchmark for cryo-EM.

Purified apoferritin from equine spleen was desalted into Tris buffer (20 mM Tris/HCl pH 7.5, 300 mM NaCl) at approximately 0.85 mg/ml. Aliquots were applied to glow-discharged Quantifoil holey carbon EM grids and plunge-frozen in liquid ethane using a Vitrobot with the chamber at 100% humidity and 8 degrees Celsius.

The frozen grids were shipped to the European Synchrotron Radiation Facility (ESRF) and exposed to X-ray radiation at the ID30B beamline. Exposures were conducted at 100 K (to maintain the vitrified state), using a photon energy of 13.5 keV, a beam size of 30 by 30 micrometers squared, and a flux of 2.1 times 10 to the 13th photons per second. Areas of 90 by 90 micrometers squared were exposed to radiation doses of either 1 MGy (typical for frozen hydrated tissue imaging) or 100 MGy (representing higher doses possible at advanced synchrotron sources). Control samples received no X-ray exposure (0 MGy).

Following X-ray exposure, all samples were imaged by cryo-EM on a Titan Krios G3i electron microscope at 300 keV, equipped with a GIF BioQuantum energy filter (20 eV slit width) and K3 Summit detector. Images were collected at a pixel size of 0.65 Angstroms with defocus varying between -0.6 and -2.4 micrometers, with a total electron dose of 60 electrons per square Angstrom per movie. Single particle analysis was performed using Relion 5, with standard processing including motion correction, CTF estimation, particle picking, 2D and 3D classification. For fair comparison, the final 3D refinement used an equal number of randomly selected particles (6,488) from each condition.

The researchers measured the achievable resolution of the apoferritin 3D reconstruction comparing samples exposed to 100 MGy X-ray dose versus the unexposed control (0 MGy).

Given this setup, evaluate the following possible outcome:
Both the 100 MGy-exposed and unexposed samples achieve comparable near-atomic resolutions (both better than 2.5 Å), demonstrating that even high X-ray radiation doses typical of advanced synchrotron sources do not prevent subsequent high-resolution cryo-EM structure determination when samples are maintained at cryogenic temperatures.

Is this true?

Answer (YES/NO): NO